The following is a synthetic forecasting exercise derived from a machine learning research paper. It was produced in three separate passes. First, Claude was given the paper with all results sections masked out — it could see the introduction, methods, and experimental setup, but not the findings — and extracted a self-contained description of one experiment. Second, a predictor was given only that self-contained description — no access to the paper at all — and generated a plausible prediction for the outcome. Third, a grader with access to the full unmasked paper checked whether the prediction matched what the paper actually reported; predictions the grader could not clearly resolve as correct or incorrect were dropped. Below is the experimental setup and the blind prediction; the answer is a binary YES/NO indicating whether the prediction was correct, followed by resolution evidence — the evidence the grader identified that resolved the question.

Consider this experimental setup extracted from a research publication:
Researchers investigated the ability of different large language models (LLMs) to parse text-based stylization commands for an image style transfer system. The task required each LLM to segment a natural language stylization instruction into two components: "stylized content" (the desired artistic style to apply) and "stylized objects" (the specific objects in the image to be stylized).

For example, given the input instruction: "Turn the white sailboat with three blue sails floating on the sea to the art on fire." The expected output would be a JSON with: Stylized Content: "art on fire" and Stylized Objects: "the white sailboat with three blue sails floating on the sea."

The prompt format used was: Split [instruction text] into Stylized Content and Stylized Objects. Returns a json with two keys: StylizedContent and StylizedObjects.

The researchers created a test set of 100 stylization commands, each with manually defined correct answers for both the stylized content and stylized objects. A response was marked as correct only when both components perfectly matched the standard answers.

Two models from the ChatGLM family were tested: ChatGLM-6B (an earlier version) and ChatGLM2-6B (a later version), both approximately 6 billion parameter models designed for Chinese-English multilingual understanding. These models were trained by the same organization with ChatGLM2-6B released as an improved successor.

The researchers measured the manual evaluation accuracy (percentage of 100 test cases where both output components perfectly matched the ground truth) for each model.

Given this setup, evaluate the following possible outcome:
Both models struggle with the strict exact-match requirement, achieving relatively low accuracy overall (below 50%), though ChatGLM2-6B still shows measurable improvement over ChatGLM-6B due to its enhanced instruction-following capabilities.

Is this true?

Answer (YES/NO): NO